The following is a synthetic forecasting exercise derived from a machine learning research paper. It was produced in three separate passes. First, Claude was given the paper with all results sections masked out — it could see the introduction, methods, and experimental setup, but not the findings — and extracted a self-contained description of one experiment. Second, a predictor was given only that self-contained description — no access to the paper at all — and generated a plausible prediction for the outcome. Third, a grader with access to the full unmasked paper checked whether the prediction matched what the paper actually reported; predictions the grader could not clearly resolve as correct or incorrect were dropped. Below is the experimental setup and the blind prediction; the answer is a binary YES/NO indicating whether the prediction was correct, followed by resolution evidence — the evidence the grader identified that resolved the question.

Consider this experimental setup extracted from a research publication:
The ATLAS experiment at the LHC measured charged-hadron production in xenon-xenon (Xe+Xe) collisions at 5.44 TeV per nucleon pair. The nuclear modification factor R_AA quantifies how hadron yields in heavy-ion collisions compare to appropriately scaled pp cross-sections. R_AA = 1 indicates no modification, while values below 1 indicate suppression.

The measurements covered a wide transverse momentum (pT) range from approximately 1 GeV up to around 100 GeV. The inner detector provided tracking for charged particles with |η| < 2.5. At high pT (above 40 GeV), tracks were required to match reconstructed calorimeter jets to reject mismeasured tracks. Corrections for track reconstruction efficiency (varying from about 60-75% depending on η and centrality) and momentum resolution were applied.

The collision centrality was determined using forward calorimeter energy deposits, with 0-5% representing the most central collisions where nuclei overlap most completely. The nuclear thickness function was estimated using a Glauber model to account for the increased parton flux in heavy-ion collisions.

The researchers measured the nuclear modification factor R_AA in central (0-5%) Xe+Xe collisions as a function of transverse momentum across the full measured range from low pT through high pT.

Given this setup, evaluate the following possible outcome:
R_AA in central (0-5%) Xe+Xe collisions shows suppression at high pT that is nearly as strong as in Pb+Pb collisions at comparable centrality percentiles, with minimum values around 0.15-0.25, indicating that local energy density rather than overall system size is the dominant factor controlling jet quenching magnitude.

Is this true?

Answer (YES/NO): NO